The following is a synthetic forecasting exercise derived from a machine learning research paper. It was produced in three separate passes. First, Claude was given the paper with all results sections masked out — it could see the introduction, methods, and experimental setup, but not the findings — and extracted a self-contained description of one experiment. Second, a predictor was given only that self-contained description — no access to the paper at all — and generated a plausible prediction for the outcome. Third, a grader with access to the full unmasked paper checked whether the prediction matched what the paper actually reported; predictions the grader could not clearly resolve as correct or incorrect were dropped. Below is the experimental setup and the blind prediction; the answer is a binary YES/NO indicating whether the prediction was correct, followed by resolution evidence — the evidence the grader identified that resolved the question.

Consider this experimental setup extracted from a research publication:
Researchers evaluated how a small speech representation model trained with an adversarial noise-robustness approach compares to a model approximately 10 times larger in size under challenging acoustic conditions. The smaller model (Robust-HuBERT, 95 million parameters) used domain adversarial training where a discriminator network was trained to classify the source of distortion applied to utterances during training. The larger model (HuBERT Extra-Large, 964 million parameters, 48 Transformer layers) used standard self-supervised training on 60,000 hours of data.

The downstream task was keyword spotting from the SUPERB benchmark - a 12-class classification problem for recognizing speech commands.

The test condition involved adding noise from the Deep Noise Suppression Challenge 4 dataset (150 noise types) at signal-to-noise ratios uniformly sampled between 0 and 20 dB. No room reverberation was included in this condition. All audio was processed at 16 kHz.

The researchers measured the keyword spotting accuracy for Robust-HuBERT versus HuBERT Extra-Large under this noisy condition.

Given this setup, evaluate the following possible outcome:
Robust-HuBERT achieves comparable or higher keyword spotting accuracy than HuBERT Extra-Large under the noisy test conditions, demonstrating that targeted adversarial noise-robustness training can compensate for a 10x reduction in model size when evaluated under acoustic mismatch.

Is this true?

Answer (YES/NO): YES